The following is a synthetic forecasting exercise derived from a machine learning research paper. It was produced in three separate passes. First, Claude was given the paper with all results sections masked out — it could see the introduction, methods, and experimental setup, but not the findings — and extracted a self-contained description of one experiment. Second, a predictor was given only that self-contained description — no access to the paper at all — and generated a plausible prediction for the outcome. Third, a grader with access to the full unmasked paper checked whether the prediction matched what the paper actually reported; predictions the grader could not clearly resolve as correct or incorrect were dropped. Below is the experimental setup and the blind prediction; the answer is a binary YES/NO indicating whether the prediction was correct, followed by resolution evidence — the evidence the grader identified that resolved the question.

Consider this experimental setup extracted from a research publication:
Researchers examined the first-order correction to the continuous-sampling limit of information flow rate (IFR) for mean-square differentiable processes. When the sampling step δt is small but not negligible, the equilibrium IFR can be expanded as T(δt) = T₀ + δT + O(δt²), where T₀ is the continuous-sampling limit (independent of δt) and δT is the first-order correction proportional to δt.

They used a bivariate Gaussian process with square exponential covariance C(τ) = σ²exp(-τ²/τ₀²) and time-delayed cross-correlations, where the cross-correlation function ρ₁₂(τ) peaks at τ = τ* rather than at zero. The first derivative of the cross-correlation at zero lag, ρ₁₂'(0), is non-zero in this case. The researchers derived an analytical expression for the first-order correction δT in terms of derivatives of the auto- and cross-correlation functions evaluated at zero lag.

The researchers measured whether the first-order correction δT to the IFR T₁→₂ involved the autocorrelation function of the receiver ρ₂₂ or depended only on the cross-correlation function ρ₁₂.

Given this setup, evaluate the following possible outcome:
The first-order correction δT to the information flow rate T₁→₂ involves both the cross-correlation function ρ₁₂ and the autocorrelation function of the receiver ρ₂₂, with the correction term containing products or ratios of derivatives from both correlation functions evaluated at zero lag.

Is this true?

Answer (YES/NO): YES